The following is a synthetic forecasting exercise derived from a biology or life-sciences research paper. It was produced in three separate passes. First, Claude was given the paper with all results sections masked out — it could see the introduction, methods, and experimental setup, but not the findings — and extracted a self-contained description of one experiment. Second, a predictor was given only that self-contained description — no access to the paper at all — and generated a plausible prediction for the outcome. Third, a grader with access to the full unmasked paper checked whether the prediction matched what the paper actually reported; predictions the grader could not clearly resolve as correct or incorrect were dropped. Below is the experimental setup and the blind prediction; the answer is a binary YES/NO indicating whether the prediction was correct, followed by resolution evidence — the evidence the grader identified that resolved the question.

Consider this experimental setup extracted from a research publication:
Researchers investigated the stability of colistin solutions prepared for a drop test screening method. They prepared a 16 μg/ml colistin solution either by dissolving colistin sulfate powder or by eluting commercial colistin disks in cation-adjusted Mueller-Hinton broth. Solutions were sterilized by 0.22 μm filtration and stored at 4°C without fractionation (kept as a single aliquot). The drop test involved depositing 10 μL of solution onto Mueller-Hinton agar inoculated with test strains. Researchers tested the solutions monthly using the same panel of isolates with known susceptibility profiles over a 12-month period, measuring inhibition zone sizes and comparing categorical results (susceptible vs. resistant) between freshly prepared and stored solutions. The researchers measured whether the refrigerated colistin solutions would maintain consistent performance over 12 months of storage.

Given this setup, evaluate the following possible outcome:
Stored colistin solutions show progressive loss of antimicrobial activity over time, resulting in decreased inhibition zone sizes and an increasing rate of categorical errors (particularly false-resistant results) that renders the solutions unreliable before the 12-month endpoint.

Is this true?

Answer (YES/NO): NO